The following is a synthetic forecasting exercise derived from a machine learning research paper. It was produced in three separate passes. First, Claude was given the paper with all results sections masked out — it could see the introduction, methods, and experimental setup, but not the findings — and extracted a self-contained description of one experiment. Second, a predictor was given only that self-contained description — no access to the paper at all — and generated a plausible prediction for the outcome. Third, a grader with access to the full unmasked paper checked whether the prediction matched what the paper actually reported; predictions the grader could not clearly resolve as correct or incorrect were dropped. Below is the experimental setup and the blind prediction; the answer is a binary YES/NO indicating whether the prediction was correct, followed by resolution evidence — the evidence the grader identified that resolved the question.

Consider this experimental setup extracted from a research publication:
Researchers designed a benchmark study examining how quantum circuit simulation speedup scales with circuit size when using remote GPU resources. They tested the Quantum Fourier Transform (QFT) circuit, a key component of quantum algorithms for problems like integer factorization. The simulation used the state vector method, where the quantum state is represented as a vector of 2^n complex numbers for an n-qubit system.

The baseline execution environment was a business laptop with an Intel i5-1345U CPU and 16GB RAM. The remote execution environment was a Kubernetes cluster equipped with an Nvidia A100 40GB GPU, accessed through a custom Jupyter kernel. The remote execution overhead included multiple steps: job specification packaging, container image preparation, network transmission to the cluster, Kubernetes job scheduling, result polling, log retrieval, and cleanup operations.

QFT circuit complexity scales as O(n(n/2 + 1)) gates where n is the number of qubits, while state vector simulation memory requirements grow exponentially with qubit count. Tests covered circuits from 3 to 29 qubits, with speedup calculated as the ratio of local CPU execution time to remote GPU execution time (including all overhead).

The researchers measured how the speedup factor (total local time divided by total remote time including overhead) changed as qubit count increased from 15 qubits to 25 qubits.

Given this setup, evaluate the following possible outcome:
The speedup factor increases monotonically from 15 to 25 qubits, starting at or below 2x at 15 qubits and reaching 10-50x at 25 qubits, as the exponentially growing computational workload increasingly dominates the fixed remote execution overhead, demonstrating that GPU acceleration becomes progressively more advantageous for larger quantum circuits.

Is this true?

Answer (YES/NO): NO